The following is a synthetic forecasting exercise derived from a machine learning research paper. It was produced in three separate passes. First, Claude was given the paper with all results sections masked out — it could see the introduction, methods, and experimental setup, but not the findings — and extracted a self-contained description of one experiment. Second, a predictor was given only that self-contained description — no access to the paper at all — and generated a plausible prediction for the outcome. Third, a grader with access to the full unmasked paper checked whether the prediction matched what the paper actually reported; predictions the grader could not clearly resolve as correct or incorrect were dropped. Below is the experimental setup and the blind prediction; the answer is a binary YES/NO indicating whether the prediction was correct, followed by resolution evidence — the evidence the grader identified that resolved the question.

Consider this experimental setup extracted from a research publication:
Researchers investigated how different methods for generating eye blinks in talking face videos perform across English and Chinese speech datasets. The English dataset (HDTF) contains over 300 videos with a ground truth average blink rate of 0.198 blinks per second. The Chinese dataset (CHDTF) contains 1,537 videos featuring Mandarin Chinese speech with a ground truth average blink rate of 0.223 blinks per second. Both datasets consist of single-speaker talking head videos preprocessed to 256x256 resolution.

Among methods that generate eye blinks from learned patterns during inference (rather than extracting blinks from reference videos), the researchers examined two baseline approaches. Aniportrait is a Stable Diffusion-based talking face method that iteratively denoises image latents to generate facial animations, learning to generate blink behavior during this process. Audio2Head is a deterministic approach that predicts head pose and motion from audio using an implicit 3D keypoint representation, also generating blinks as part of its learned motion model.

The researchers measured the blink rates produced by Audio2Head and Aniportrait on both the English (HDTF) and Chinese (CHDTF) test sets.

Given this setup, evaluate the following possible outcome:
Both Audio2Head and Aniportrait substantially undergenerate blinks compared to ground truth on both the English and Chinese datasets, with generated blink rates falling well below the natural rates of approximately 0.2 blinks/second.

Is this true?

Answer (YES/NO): YES